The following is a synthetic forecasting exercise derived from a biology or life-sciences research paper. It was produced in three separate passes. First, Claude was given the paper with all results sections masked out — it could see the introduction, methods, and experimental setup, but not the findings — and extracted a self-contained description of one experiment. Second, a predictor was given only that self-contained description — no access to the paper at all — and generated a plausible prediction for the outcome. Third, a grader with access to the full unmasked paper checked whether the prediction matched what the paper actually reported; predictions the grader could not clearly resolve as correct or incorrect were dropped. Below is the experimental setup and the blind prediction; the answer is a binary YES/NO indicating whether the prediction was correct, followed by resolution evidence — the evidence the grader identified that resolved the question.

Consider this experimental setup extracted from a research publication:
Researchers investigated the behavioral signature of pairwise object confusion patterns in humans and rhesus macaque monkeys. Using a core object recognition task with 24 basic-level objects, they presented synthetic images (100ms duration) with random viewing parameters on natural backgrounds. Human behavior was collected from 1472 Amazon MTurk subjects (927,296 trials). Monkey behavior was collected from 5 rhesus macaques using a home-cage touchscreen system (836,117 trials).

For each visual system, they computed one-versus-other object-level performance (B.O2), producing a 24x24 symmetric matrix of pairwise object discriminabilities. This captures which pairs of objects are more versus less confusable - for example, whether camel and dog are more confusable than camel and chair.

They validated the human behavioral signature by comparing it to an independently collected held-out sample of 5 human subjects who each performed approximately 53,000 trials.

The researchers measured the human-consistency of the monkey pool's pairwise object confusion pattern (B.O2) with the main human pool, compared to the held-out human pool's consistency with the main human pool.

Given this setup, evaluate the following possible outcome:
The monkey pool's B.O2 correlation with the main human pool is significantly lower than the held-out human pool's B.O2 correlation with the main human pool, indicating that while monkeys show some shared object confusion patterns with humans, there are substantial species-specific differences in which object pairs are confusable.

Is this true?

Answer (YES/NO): NO